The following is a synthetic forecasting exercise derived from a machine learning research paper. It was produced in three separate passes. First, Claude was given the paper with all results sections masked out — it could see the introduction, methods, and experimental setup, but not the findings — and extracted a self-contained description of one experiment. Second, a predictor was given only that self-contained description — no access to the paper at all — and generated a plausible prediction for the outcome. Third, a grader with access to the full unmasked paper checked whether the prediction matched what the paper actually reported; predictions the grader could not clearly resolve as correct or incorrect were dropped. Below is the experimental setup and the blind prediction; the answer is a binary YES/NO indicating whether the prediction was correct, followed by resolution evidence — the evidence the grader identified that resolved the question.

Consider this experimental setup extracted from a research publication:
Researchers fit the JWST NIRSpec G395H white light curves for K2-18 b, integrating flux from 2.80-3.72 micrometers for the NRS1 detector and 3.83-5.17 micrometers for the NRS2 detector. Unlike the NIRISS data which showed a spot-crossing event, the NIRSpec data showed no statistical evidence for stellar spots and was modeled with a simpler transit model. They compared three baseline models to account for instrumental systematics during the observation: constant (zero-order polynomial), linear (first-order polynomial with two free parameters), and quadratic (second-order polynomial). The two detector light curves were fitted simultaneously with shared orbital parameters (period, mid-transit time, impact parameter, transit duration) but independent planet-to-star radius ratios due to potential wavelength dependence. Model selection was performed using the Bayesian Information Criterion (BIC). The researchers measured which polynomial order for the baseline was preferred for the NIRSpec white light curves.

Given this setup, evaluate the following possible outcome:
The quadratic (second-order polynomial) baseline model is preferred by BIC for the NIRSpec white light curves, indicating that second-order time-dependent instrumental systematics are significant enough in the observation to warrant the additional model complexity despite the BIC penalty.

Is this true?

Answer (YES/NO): NO